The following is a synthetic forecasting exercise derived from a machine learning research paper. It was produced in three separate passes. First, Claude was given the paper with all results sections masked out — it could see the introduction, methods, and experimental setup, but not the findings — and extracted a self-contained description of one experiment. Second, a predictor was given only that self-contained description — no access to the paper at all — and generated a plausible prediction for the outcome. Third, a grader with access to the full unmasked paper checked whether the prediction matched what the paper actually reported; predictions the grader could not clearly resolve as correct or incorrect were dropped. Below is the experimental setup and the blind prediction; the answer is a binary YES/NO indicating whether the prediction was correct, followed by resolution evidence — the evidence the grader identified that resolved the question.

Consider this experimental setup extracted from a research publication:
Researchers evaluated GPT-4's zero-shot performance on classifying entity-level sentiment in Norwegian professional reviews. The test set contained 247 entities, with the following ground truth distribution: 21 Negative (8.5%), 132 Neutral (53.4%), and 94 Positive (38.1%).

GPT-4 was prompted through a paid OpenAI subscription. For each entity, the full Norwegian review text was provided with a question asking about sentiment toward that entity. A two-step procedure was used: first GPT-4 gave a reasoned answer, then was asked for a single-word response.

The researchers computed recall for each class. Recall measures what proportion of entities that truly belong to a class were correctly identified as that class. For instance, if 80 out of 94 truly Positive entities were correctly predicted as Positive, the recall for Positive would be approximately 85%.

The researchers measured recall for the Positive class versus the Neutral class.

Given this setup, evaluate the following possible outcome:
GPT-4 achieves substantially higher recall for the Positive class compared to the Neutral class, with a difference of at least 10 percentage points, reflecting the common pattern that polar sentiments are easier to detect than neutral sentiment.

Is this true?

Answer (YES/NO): NO